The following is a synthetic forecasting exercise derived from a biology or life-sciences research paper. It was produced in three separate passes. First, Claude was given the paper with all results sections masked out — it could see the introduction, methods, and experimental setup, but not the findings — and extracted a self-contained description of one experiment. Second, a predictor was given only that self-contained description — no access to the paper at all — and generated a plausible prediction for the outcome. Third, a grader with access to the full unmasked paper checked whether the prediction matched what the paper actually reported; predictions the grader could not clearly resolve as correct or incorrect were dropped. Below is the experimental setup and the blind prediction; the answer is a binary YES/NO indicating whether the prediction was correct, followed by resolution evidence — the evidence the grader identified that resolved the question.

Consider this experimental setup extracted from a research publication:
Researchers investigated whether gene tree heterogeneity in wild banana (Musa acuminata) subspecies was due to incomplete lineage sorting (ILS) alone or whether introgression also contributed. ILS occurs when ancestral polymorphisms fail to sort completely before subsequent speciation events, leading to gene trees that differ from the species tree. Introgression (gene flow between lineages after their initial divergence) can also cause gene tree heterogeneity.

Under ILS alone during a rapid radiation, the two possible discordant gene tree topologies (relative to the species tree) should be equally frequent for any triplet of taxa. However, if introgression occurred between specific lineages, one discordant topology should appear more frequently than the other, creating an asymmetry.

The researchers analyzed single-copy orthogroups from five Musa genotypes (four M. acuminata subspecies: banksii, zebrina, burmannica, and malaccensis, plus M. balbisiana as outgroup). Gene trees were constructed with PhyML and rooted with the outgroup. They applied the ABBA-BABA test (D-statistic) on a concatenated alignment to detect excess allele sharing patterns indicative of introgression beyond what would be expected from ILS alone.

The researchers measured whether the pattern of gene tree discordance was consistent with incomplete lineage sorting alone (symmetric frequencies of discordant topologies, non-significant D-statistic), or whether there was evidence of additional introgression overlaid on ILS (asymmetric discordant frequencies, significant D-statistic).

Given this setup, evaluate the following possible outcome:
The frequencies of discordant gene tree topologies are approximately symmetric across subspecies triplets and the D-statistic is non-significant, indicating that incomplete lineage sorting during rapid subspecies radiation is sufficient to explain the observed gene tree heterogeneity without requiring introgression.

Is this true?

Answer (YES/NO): NO